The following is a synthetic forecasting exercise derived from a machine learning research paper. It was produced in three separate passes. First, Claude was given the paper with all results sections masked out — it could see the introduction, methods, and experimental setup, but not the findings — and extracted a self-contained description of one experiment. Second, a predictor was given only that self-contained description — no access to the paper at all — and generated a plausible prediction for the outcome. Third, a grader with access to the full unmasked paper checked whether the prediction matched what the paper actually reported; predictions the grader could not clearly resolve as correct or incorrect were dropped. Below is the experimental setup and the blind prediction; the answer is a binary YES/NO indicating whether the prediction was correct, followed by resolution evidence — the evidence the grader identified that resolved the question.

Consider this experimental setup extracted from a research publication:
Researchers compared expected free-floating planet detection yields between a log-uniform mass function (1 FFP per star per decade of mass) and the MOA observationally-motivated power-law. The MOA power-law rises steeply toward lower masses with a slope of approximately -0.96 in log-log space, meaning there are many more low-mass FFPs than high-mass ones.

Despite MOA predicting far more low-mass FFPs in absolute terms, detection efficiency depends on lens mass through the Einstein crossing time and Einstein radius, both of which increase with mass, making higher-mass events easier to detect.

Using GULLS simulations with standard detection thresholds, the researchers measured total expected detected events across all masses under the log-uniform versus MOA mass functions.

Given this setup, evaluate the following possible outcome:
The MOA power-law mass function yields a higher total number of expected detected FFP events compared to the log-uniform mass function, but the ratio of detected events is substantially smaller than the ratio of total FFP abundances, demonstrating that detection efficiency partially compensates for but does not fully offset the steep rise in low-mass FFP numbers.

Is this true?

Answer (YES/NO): NO